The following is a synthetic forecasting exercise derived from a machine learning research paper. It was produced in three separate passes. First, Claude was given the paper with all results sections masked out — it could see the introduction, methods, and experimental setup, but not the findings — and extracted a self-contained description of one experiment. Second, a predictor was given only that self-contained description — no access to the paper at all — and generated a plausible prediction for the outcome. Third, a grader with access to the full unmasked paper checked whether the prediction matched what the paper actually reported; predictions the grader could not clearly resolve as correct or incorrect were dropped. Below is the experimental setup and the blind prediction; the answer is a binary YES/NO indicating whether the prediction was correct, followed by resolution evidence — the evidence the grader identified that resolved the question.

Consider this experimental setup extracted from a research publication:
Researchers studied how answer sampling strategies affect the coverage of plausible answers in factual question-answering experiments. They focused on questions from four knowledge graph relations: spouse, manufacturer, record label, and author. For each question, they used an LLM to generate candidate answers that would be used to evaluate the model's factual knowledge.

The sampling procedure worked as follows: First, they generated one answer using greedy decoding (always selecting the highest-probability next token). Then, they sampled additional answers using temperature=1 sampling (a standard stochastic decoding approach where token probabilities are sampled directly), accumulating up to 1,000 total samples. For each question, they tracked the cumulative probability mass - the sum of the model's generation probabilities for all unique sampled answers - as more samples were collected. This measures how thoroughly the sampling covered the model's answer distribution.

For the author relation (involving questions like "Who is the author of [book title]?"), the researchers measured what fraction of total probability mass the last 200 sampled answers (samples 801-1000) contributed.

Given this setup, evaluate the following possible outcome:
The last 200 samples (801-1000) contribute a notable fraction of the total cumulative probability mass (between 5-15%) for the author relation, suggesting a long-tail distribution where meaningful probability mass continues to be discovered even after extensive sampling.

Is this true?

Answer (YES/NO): NO